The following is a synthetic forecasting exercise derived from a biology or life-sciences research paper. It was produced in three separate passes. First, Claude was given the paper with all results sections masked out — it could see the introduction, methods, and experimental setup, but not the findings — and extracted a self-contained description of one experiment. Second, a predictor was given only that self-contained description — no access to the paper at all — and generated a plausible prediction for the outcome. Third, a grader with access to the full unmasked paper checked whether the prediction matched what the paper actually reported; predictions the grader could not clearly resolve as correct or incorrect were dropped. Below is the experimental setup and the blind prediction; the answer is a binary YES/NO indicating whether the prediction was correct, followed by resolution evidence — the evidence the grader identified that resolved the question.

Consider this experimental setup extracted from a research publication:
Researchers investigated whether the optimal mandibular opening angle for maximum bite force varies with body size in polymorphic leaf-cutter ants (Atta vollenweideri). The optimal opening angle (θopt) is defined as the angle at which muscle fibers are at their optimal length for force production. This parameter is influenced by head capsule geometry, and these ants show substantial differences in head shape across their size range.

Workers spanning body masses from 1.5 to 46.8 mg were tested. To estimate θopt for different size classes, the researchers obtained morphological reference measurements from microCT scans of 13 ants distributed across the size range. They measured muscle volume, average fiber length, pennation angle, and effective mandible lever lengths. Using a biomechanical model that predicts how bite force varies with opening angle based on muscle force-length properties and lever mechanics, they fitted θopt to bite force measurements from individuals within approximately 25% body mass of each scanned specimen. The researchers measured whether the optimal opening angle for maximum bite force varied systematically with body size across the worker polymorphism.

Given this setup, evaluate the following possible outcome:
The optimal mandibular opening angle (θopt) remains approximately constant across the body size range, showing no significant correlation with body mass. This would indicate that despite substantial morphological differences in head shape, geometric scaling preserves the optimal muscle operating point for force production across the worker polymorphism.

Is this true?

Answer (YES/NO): NO